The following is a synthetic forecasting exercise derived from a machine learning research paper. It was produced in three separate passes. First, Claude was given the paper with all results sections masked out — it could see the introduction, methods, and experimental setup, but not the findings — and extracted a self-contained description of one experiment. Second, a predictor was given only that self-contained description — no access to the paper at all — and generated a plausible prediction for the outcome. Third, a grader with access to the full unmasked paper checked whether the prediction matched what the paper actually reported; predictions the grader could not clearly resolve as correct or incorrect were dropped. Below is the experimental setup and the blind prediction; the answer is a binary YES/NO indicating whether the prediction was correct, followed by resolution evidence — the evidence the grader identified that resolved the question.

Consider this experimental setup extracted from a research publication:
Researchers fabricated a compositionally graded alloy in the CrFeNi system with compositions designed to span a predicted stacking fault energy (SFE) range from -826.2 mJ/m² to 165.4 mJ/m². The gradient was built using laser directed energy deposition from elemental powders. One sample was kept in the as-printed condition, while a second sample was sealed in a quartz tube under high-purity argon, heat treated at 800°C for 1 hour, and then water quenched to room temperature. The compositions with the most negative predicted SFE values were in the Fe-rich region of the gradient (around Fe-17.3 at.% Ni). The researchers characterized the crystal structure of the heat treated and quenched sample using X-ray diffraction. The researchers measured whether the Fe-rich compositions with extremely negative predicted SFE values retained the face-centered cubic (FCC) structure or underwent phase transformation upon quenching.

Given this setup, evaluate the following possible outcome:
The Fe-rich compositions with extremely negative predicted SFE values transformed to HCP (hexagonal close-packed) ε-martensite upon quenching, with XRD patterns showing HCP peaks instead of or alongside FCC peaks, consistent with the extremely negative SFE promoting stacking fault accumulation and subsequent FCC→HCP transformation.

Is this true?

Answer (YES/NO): NO